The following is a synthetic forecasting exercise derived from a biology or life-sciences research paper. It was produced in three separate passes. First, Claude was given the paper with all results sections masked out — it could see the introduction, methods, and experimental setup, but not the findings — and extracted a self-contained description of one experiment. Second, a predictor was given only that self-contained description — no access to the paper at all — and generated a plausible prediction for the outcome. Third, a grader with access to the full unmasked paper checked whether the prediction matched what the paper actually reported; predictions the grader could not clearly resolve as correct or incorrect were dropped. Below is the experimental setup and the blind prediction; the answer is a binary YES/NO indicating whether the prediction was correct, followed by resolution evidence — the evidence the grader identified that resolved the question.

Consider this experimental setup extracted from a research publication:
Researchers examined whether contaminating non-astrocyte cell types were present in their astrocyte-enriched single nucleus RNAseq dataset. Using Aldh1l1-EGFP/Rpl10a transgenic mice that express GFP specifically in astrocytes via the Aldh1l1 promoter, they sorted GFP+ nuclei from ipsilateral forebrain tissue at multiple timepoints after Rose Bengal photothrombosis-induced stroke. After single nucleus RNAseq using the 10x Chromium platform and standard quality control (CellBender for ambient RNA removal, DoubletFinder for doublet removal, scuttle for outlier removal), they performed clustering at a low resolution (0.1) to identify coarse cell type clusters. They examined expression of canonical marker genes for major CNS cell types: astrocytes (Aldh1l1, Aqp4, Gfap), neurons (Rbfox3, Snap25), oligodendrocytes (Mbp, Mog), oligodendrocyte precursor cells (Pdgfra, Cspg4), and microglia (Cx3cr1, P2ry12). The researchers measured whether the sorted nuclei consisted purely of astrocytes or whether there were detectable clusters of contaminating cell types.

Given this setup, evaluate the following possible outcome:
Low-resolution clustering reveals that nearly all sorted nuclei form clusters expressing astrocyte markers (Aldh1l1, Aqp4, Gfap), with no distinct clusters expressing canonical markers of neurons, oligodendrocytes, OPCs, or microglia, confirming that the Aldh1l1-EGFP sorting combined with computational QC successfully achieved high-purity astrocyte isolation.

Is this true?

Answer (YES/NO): NO